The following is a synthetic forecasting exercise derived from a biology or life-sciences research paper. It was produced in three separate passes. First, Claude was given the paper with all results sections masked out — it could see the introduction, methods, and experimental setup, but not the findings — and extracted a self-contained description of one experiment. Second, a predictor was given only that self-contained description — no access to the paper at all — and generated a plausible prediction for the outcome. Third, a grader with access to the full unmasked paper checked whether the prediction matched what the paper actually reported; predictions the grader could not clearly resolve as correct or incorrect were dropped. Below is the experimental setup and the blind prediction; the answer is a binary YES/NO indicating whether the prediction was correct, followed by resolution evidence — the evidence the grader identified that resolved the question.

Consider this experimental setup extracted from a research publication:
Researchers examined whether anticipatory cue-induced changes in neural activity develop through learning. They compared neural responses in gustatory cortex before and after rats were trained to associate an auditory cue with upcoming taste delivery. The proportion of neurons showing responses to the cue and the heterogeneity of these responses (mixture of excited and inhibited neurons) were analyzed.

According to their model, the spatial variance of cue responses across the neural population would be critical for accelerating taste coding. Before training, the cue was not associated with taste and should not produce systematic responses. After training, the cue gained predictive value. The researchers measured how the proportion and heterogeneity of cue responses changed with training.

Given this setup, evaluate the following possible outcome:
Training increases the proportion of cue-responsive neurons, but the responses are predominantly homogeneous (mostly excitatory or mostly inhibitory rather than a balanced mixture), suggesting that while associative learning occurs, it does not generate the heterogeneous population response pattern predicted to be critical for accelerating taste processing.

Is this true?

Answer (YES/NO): NO